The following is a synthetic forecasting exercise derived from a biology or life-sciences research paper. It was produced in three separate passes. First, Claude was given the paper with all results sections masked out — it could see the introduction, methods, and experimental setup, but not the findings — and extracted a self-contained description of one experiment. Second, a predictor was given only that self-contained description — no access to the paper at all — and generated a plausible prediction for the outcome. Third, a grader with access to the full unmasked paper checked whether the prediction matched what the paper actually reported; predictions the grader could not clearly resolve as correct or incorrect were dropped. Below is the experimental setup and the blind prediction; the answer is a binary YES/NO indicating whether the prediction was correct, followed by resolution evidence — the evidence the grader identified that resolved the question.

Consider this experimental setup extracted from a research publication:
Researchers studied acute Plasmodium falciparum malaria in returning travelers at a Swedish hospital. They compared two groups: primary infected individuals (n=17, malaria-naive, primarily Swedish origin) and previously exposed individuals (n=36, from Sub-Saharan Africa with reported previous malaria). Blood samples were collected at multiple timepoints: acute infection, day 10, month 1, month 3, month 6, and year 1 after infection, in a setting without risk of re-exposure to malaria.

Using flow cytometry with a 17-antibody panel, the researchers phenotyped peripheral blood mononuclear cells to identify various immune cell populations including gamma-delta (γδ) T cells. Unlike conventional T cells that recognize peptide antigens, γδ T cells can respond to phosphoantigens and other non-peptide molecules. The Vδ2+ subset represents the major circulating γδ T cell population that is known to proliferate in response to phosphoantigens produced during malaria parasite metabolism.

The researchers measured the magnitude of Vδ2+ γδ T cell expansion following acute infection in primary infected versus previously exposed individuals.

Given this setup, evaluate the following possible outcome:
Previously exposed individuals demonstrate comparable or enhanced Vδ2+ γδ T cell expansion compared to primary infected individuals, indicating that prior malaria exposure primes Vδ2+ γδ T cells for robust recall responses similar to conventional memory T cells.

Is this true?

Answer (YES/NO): NO